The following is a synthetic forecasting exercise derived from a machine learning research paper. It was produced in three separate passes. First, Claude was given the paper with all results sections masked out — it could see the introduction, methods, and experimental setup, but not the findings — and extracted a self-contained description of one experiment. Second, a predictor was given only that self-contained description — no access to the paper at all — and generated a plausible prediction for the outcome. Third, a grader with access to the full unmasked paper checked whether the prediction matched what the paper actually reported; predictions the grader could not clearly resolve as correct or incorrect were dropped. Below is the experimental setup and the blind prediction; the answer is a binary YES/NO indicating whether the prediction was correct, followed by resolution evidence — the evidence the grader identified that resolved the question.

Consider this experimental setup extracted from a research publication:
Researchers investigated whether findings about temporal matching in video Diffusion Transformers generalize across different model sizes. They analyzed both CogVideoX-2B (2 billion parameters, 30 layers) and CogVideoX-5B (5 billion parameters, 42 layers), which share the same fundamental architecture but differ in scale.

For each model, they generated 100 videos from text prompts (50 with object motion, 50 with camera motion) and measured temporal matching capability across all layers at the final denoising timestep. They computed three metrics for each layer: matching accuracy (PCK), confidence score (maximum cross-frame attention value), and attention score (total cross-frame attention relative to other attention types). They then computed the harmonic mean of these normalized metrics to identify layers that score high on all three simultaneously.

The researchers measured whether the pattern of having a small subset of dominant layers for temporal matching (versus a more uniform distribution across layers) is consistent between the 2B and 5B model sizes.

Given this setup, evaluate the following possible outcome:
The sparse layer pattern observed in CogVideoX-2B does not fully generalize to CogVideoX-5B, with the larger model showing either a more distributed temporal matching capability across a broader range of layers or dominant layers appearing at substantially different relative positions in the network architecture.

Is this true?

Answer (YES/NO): NO